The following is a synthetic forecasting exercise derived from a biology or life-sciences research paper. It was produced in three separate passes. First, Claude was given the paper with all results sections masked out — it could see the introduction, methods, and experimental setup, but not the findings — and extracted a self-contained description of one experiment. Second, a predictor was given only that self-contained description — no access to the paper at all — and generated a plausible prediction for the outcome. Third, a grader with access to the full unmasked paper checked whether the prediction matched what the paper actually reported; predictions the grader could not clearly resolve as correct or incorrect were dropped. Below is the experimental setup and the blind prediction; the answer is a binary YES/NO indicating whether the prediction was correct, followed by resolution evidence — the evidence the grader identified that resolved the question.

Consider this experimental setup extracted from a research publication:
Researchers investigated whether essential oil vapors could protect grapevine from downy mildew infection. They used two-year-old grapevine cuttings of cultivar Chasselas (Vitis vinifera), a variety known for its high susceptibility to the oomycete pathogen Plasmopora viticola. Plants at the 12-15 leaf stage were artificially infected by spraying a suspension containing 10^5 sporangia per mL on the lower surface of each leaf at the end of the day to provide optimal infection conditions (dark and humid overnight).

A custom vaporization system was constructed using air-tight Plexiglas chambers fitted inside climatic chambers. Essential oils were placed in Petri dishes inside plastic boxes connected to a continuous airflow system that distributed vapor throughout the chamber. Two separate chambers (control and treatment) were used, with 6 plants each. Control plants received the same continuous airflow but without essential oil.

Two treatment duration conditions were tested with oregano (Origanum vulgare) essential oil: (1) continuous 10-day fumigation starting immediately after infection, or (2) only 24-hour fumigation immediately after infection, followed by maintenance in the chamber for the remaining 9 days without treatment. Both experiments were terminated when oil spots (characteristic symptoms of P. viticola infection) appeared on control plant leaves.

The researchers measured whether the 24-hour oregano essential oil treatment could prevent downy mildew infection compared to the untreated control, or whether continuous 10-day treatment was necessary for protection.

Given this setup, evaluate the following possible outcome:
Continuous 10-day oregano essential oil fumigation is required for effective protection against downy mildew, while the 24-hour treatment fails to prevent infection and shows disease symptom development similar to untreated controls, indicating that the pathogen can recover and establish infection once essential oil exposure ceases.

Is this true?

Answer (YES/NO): NO